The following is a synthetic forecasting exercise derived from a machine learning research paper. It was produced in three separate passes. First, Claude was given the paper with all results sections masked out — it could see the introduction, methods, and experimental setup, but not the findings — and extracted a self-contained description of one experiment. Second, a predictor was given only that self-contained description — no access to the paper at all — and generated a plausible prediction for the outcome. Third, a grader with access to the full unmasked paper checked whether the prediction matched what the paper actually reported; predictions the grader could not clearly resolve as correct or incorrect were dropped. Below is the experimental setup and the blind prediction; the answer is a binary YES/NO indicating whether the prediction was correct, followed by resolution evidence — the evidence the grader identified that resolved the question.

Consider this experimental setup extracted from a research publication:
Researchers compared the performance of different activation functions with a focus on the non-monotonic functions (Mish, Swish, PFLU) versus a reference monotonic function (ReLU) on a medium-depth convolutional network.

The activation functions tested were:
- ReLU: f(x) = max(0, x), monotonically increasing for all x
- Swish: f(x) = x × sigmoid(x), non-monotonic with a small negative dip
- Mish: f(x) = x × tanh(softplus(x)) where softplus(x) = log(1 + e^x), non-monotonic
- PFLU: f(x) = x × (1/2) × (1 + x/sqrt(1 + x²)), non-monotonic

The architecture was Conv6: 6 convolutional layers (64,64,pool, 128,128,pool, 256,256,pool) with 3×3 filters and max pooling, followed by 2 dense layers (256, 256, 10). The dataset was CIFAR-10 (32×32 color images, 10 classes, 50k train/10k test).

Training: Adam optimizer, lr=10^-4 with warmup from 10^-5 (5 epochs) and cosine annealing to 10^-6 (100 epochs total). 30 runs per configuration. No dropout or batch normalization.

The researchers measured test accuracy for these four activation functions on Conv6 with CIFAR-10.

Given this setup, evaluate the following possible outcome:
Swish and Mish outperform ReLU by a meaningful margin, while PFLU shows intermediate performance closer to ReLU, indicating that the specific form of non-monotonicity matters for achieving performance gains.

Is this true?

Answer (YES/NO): NO